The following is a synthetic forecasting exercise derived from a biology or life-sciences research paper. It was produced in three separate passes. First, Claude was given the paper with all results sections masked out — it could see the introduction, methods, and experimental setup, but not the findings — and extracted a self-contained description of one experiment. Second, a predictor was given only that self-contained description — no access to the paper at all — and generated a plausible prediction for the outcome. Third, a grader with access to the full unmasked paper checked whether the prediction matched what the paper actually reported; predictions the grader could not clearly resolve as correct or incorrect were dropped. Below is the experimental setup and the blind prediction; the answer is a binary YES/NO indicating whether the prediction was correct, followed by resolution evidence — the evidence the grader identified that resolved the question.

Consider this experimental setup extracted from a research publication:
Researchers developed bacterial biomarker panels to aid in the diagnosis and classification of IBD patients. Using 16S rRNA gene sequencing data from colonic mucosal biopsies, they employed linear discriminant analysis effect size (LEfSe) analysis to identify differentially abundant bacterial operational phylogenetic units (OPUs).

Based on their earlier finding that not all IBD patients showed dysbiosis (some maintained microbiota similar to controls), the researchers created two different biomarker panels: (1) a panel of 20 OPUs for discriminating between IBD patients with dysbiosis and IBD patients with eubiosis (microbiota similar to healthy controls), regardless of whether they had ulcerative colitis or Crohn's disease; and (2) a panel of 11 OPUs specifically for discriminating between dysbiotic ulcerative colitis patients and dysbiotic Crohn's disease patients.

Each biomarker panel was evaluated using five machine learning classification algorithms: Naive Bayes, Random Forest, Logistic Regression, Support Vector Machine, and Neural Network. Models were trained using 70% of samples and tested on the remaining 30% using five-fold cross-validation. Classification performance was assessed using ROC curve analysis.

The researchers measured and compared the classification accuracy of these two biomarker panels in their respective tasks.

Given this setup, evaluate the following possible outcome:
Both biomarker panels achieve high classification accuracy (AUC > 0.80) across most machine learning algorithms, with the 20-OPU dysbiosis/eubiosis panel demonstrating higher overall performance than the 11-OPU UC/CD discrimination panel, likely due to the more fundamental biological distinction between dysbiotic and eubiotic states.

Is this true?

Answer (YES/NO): YES